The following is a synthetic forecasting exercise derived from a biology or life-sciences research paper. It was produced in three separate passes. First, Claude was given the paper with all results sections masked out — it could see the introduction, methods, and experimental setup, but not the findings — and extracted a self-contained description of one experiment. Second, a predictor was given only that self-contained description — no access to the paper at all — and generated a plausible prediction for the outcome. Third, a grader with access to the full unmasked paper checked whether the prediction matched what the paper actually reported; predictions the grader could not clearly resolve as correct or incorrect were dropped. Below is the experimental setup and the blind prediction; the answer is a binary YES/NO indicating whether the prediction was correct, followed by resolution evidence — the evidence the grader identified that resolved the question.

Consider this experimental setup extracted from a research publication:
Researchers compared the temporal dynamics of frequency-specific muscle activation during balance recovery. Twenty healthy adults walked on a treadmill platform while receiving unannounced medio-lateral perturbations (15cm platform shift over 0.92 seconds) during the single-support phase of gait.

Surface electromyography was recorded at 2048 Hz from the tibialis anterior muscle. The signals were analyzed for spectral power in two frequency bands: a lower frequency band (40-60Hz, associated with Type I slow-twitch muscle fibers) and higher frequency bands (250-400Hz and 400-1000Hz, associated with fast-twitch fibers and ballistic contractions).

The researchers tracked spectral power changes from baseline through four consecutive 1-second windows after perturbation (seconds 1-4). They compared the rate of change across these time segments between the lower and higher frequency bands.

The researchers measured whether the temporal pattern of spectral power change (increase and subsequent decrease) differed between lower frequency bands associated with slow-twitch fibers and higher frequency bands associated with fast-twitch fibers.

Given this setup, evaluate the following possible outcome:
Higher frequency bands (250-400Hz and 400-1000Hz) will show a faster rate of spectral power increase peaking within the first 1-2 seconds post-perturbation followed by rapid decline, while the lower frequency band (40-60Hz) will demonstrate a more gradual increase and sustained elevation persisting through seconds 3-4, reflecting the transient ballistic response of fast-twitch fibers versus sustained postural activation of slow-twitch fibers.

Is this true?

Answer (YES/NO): NO